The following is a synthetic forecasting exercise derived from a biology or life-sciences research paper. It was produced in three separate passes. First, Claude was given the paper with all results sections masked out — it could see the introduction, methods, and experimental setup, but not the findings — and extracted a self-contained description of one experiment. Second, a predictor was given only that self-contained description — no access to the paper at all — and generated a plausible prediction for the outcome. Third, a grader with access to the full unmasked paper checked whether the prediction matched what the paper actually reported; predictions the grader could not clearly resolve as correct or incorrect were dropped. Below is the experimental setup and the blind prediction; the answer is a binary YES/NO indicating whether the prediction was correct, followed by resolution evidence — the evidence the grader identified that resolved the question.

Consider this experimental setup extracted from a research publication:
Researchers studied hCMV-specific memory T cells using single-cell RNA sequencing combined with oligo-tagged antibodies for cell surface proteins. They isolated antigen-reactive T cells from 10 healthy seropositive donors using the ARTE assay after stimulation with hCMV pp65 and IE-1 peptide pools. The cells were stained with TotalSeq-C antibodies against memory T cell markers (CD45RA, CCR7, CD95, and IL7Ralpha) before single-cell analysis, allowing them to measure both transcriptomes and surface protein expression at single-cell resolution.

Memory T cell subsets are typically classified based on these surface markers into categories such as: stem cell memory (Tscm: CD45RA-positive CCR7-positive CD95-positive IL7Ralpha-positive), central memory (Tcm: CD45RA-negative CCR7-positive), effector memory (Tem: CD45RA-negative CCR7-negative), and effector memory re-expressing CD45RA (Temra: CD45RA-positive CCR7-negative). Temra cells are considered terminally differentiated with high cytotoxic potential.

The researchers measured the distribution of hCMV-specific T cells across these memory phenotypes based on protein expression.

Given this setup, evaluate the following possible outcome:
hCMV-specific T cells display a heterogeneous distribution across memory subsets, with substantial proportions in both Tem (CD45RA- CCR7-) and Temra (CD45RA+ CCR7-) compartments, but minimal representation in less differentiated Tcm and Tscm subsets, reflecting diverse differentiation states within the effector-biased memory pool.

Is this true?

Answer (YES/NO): NO